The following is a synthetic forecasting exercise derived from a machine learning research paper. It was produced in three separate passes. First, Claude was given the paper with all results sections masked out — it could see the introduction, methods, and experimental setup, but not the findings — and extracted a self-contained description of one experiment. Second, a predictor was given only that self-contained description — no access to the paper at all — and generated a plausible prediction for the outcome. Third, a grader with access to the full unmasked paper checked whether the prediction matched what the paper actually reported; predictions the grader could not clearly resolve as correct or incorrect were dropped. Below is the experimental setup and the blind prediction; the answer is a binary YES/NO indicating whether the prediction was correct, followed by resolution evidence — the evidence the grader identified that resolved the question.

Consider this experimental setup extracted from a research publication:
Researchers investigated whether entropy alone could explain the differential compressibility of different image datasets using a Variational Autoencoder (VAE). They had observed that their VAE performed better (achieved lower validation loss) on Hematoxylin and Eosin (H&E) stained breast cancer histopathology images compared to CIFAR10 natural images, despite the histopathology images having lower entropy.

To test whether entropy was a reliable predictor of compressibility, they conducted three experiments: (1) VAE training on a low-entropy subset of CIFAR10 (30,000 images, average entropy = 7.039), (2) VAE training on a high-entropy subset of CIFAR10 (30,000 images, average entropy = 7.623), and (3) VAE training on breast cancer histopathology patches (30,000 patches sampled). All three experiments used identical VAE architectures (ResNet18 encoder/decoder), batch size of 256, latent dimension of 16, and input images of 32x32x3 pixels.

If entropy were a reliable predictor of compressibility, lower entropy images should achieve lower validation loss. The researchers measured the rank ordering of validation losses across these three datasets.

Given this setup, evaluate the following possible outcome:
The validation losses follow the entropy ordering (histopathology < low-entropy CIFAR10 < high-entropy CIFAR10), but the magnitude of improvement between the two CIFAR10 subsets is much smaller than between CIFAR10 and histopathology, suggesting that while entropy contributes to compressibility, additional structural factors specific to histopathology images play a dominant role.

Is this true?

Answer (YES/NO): NO